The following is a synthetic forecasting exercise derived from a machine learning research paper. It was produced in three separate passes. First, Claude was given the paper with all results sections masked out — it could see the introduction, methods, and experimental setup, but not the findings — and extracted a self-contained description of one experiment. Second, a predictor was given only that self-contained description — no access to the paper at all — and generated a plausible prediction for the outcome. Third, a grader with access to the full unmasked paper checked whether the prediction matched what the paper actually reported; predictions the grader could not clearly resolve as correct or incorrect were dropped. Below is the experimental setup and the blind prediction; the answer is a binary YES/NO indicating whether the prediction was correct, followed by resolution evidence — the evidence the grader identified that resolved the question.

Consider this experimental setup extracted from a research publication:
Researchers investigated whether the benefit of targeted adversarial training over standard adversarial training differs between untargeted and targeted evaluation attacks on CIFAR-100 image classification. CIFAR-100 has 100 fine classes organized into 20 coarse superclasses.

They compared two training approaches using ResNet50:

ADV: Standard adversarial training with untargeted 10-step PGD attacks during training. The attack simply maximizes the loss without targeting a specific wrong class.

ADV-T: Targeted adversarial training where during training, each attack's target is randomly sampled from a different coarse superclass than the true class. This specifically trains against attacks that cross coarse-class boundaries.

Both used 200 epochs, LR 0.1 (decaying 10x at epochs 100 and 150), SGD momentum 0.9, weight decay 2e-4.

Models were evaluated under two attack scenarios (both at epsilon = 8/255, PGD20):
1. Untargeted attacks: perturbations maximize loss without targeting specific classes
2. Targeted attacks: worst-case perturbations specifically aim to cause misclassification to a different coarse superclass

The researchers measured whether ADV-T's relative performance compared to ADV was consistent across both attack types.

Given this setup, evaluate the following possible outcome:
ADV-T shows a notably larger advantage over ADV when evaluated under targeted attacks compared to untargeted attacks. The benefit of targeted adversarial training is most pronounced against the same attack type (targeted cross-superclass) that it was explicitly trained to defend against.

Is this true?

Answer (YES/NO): NO